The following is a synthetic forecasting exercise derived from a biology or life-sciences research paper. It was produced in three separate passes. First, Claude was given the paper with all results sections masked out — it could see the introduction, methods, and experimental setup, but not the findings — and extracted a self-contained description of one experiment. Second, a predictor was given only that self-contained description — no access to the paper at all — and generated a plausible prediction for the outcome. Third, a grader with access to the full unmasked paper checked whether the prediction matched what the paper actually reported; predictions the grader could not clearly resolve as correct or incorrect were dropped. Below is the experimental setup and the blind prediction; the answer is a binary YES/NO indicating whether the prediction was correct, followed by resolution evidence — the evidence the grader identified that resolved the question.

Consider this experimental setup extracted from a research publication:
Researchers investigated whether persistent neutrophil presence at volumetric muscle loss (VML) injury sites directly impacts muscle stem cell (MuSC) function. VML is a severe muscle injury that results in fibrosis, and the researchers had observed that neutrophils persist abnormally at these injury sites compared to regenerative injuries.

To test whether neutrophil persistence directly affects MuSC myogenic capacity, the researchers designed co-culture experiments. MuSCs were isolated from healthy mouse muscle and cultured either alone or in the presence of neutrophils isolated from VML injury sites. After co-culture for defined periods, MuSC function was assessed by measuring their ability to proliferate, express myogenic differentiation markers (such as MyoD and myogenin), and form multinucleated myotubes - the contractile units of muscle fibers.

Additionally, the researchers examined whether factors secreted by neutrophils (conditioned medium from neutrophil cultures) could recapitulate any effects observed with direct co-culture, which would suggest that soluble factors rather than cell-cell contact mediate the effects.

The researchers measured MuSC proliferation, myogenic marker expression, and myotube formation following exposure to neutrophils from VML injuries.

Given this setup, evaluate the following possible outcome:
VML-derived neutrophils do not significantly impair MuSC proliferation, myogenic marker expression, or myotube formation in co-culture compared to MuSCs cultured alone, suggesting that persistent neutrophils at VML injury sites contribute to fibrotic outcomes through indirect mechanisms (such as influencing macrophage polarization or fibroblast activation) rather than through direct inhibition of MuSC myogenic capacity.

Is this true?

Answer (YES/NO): NO